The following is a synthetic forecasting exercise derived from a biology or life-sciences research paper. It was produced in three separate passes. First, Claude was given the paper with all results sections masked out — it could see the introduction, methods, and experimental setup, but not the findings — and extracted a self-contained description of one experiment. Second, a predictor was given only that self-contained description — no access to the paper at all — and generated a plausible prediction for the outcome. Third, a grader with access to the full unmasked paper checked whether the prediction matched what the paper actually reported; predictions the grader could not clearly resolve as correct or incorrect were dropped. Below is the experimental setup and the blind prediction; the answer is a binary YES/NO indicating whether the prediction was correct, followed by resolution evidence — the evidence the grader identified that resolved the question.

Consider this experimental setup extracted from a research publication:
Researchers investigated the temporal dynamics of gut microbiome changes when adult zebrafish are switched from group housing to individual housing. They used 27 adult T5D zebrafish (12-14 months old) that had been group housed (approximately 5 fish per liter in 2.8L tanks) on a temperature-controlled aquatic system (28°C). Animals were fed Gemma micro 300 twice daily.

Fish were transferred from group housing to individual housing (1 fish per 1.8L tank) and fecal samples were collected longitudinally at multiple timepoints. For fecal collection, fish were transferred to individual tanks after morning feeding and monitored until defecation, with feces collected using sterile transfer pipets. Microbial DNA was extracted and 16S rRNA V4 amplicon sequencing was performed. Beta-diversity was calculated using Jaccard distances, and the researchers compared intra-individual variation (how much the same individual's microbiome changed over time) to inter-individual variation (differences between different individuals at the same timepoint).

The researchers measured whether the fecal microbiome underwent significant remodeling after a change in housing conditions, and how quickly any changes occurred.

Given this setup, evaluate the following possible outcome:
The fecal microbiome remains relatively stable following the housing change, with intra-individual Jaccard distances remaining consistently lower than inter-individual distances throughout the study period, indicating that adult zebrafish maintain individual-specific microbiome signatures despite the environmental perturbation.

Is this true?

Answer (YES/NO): NO